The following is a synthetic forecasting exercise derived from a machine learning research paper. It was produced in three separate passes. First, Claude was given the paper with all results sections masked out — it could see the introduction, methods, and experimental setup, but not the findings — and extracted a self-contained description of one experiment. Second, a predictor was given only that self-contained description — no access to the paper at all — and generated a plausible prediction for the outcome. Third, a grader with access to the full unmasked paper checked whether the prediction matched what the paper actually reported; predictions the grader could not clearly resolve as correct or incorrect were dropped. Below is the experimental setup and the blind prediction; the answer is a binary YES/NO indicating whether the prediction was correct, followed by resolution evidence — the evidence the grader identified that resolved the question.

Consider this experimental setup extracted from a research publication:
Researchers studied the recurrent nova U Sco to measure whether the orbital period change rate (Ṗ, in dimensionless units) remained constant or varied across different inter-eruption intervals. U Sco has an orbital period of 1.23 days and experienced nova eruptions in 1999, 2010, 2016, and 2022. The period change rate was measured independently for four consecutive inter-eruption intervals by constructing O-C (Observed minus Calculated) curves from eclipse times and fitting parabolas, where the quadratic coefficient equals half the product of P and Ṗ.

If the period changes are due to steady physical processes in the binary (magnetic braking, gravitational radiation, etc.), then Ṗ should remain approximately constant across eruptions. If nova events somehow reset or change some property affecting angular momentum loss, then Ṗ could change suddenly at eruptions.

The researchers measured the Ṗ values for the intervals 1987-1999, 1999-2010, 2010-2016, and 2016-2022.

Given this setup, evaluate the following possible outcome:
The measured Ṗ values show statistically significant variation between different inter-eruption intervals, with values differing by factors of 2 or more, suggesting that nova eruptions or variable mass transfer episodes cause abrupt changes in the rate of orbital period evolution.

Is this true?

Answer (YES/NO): YES